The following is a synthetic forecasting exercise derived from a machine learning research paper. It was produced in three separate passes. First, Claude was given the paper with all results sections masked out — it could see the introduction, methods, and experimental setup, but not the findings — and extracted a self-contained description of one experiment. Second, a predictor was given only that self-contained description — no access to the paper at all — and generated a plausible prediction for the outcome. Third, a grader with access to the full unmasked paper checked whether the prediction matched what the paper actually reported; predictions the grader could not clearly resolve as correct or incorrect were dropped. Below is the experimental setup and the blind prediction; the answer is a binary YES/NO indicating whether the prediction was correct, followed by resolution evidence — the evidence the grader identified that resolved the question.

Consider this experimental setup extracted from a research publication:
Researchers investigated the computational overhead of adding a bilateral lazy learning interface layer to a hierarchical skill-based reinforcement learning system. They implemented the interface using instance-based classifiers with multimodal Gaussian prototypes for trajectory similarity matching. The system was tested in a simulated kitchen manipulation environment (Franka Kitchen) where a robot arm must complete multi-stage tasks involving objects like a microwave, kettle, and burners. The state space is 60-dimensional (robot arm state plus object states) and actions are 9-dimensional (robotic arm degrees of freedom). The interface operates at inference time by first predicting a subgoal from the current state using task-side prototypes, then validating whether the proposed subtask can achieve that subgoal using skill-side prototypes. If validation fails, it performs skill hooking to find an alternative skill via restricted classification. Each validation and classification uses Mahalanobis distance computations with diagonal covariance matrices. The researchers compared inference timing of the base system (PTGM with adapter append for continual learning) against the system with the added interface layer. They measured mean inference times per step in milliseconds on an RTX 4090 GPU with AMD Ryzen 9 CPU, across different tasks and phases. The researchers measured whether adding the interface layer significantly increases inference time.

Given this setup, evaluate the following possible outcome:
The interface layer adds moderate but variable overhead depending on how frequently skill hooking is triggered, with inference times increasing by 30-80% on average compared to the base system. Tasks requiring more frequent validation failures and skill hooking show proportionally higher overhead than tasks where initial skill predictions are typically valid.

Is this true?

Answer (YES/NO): NO